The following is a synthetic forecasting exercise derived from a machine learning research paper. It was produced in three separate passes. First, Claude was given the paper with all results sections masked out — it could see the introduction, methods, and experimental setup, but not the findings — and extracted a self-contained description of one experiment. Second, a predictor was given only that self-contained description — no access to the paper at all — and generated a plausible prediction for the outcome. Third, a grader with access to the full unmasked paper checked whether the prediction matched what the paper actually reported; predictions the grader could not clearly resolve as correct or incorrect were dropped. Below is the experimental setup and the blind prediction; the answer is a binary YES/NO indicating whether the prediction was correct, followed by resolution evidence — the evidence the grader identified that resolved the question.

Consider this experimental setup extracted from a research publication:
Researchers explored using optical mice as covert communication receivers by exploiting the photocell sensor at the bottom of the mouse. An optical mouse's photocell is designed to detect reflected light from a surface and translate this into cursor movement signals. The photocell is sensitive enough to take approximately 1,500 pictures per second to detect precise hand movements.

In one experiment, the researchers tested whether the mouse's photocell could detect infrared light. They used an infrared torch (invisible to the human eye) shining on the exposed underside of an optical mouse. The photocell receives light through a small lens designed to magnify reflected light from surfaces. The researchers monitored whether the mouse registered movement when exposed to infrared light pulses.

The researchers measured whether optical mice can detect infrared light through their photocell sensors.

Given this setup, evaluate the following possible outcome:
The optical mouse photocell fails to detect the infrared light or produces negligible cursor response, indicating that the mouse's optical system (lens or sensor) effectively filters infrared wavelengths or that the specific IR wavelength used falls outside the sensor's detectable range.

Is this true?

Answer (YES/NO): NO